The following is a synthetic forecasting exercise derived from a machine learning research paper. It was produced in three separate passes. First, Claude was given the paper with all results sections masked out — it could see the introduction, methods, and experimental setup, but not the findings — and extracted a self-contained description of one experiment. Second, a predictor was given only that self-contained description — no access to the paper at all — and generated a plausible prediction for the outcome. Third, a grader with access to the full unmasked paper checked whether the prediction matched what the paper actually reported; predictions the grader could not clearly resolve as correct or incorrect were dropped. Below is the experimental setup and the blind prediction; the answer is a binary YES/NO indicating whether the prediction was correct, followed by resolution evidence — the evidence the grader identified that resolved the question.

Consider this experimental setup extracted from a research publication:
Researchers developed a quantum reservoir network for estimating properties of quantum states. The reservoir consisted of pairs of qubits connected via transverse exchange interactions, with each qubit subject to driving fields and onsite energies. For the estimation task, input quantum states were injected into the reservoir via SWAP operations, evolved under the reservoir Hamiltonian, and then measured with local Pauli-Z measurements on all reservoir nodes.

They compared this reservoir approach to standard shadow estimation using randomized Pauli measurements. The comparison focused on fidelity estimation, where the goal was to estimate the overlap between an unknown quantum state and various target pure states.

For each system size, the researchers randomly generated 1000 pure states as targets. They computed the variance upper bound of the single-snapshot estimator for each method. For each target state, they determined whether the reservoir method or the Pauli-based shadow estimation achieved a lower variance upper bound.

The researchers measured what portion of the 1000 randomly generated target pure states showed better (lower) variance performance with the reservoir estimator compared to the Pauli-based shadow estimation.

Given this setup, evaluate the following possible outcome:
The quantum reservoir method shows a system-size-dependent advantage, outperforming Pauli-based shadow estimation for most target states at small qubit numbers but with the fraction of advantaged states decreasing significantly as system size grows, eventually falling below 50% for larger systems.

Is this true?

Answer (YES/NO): NO